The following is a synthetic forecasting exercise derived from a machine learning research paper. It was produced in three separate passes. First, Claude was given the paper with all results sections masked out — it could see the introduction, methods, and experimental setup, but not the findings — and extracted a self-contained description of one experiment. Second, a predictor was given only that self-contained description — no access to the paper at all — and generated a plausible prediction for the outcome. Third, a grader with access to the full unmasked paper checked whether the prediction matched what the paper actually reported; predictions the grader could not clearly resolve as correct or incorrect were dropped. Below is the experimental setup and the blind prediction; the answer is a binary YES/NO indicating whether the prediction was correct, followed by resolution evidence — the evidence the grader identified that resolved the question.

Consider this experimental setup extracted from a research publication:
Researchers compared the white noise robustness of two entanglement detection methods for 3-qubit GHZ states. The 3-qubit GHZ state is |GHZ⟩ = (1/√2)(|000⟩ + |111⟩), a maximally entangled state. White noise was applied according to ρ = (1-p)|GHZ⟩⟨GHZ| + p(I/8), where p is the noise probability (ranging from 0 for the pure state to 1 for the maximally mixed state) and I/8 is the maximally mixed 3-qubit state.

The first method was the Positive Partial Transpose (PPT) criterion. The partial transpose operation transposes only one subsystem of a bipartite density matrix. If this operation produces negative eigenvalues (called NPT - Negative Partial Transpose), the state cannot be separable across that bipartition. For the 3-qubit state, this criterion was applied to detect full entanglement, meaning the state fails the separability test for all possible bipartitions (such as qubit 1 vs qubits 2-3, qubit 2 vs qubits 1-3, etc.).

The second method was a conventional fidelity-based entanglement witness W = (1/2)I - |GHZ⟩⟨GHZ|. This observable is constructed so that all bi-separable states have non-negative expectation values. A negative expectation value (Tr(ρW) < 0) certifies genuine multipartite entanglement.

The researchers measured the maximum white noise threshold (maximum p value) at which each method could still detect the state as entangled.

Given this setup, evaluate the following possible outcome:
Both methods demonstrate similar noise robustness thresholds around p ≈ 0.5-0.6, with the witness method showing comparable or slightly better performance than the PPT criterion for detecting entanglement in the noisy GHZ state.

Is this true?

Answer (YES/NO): NO